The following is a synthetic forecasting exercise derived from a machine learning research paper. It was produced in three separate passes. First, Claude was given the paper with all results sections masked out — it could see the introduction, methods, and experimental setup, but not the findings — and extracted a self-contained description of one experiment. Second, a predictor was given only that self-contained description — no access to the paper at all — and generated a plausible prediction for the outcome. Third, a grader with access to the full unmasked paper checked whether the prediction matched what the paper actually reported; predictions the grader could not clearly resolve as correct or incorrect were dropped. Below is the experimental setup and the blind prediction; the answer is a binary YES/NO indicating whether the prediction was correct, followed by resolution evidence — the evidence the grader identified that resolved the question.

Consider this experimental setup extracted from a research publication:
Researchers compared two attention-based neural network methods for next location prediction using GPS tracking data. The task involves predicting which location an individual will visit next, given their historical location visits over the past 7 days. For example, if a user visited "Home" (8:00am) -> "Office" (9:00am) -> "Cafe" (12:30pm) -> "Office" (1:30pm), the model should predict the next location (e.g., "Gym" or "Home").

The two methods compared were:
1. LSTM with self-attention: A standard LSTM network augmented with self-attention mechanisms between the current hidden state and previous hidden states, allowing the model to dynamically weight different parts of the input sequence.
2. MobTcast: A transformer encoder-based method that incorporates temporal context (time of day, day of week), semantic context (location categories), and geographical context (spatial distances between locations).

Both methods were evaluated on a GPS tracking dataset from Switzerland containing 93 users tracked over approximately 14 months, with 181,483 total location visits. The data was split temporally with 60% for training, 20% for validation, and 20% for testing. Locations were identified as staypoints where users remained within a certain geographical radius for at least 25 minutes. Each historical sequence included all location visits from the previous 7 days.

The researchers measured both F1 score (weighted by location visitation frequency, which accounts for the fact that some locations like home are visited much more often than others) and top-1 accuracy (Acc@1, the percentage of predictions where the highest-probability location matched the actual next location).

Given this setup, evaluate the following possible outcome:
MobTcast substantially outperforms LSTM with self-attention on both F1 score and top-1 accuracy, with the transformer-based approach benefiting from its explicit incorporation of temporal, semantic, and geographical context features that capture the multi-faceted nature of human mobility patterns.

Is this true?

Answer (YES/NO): NO